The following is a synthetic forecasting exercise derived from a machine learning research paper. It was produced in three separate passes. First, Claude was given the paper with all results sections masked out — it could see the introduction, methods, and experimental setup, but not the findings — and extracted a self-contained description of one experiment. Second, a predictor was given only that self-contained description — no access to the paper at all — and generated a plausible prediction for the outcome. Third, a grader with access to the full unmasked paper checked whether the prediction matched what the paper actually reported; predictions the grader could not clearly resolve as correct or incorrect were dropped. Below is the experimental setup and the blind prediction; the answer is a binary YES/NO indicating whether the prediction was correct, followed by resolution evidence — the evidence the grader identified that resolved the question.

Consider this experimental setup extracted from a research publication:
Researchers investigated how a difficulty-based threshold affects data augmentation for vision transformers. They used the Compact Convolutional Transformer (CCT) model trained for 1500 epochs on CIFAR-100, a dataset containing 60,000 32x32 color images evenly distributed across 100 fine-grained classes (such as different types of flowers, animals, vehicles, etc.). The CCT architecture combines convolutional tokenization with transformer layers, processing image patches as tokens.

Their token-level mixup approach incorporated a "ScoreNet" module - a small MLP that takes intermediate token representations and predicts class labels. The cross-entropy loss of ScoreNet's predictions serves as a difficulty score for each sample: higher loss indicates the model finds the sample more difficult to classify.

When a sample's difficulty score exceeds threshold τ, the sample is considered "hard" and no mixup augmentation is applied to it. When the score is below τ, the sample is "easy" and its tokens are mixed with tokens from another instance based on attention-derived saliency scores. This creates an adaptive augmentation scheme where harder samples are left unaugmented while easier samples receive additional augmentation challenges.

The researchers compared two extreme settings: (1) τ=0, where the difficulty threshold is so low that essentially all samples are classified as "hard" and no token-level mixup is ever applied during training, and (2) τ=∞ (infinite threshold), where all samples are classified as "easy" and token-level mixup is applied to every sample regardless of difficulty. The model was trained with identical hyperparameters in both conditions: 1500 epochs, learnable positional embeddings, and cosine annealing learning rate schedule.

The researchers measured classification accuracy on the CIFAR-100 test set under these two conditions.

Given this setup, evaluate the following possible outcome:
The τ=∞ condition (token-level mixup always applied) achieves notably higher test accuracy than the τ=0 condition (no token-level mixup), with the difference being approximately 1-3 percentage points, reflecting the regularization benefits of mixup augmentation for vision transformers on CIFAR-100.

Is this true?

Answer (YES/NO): NO